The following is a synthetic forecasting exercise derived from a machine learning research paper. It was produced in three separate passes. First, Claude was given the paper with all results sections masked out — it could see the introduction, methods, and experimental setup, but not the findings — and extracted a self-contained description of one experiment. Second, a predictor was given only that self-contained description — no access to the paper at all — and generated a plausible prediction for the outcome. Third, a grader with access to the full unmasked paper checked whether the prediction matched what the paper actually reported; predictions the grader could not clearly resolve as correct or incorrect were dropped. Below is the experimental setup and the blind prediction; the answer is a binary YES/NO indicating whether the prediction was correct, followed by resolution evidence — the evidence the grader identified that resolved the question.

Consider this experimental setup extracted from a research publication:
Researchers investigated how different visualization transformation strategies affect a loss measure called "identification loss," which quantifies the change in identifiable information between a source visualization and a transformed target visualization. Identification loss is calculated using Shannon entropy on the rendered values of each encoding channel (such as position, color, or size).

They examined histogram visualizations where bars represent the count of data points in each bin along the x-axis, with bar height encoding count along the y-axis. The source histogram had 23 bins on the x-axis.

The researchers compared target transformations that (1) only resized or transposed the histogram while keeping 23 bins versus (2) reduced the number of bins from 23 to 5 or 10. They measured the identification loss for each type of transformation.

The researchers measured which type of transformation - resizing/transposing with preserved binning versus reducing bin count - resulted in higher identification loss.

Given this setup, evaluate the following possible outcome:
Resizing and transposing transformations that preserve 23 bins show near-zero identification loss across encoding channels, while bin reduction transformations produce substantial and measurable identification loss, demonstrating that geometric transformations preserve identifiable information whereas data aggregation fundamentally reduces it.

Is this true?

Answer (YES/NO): YES